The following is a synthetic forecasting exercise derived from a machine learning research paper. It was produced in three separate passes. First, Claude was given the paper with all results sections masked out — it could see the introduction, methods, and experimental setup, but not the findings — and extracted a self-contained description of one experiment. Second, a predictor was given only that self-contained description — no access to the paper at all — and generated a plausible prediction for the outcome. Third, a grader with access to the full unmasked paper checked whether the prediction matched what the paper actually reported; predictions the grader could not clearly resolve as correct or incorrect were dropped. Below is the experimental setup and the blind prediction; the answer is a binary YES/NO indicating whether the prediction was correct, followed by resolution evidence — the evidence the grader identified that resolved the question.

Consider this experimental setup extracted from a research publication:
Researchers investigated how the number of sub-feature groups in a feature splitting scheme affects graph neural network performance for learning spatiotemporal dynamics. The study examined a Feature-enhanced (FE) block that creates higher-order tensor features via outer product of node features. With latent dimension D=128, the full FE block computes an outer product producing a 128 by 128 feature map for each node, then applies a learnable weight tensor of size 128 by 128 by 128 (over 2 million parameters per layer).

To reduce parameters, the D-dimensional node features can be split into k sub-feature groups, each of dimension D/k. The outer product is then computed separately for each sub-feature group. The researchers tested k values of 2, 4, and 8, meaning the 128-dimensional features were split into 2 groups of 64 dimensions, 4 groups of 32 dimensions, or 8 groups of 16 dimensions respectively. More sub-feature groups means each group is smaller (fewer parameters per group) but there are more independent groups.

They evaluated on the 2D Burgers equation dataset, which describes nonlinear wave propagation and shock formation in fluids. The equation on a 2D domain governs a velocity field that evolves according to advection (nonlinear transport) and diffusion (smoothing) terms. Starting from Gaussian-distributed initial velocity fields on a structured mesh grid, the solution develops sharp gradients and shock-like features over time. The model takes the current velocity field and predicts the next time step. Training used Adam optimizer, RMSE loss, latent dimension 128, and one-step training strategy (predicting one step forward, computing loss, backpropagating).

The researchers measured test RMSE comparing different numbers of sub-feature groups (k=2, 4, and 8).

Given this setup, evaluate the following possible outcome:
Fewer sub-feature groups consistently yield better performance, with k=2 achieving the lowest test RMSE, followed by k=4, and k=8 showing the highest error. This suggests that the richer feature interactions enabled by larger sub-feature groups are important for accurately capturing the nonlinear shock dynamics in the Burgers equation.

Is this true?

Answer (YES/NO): NO